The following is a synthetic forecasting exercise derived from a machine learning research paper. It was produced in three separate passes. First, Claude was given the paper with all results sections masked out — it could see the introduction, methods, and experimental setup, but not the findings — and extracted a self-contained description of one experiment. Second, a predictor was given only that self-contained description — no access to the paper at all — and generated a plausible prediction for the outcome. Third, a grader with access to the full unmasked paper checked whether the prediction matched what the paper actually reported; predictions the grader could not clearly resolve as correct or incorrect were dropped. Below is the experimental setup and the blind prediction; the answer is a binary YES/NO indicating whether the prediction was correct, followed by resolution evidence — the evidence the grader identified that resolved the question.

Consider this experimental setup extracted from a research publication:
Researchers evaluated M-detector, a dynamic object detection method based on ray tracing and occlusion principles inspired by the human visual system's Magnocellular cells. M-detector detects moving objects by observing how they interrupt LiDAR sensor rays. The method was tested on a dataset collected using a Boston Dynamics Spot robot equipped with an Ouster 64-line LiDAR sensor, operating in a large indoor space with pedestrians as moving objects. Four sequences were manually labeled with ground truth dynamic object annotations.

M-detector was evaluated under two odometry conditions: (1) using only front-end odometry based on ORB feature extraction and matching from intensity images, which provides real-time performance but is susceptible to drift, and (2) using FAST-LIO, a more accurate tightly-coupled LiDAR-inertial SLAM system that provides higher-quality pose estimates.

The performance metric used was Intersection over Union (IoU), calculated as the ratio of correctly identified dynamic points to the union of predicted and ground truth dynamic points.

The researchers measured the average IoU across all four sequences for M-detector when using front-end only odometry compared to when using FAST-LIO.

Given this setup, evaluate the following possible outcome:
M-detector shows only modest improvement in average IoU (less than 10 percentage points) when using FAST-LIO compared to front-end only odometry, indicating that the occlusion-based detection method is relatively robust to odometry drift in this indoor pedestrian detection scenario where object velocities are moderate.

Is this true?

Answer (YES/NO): NO